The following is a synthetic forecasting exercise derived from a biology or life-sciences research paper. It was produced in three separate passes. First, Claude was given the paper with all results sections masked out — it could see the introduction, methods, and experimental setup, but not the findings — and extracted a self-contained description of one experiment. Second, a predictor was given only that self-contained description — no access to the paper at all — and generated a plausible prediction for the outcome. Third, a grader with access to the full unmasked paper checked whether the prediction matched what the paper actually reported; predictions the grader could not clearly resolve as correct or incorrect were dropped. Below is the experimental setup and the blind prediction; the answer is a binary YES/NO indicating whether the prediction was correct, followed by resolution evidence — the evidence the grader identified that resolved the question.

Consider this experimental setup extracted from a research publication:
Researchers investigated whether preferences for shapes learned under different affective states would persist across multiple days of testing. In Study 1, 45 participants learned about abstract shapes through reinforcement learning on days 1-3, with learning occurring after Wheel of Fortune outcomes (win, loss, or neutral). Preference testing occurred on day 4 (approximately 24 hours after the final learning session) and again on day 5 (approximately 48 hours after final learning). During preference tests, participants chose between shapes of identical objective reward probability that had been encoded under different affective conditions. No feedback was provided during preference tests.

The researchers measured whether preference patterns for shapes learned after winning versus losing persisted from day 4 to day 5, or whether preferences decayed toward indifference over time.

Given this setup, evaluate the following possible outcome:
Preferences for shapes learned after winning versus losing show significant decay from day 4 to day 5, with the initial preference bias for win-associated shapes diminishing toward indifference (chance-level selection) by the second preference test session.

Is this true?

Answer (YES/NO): NO